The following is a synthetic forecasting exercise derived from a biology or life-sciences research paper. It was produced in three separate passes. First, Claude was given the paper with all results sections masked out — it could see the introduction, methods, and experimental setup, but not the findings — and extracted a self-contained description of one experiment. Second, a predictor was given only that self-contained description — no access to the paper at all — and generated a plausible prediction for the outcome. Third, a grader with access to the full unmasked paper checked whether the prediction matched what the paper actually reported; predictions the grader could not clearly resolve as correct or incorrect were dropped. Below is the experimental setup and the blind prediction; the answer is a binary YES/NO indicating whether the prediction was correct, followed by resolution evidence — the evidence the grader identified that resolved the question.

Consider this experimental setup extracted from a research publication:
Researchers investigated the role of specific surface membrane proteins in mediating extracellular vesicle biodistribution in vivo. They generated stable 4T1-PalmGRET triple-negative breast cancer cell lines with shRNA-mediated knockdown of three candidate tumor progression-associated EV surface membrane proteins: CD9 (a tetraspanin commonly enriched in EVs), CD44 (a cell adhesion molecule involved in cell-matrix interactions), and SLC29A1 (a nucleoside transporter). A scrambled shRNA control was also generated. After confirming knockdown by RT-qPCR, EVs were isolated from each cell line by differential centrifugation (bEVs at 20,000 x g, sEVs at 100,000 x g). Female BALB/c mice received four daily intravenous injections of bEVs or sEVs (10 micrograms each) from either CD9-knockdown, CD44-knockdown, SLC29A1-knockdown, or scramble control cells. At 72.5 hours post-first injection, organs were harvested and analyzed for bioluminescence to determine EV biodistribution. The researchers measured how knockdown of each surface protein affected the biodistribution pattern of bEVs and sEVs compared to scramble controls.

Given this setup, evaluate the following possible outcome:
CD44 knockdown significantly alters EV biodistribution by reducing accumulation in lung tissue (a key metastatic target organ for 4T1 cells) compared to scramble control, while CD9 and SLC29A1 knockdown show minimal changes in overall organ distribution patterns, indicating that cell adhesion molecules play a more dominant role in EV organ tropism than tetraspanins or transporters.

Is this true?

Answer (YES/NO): NO